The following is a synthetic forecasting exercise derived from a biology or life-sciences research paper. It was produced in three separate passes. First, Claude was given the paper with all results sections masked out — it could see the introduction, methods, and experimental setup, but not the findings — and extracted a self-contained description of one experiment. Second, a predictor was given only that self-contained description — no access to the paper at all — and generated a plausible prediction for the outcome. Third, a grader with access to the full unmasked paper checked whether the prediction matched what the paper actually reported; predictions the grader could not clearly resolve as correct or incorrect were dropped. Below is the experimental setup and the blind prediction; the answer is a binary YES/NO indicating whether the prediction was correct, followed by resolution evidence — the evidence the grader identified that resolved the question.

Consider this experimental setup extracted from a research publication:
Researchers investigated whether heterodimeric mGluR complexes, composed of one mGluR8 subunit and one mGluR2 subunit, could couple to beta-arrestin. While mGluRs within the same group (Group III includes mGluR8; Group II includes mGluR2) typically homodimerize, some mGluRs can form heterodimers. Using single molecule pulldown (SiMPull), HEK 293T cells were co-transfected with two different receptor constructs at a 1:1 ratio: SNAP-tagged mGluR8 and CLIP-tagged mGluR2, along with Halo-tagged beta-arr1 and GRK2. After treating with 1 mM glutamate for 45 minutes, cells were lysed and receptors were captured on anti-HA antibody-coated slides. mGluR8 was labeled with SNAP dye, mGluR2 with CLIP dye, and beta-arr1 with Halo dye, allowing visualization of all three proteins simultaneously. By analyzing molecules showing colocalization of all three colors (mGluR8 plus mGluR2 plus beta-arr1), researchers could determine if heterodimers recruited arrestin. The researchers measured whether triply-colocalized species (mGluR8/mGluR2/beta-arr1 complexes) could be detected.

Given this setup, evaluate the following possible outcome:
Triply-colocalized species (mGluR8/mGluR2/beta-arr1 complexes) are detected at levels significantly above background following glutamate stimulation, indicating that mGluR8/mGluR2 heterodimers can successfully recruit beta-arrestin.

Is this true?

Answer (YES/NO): YES